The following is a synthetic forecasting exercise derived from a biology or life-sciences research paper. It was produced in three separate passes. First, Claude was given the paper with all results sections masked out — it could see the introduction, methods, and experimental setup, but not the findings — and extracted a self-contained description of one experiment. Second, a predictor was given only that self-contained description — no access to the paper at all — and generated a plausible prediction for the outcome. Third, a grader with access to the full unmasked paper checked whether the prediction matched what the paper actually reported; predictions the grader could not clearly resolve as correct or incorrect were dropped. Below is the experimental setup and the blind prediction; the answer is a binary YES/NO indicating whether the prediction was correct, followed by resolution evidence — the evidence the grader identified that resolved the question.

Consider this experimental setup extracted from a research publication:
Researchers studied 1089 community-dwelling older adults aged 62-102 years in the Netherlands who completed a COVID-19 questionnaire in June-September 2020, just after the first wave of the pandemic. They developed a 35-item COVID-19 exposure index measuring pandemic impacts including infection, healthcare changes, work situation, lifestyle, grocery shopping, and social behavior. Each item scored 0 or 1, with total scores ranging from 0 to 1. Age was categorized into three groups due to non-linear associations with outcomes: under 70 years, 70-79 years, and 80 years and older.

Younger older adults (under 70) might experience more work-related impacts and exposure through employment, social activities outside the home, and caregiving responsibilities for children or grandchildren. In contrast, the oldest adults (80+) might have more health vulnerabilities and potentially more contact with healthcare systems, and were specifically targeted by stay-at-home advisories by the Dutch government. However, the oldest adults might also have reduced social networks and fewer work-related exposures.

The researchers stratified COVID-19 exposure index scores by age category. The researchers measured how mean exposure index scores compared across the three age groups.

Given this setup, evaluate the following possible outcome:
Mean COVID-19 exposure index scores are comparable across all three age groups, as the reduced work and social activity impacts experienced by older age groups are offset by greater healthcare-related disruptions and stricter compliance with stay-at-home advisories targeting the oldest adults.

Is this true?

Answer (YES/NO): YES